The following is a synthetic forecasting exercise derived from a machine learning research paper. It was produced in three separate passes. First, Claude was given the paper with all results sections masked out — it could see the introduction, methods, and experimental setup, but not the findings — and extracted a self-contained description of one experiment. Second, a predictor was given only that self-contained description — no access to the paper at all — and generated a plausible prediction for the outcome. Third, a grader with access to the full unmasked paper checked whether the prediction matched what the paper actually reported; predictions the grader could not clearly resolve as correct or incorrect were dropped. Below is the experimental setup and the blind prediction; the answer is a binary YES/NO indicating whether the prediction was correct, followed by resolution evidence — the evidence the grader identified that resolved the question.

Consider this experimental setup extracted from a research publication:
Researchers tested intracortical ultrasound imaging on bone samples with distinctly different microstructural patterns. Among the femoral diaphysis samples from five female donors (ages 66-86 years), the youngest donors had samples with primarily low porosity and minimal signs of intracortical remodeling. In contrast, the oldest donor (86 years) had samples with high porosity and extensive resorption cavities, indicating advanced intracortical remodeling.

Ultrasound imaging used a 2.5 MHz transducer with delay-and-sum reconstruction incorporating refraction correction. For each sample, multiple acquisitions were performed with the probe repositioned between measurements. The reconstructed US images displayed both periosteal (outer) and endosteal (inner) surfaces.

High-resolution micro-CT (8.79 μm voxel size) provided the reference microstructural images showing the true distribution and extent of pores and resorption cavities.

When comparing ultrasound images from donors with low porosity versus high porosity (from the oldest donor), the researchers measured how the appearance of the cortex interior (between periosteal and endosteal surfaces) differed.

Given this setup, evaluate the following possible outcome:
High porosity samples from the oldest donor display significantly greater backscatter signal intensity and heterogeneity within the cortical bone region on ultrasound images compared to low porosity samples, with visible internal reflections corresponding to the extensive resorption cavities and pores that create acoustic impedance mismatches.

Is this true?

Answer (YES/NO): NO